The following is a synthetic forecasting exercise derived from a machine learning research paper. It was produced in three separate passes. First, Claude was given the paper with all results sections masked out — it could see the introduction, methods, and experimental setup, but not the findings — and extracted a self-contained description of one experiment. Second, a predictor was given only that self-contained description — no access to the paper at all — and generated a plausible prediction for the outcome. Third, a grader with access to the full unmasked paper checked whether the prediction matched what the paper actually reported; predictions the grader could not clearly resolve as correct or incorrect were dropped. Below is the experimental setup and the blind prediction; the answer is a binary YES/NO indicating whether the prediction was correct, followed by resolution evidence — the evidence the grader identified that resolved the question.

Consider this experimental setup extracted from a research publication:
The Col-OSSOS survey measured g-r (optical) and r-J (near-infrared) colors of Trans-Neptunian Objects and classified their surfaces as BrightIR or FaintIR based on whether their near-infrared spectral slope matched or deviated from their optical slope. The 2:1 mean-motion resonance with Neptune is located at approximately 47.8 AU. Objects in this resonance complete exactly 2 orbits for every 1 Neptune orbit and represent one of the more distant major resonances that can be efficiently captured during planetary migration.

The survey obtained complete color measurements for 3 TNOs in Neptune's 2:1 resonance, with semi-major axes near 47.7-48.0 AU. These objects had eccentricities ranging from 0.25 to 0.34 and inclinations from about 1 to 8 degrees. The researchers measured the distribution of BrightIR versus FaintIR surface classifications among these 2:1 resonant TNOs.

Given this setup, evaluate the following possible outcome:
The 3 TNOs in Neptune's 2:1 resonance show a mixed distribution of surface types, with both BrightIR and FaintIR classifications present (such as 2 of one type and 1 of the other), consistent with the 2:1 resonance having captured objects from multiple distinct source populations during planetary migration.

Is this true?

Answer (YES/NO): YES